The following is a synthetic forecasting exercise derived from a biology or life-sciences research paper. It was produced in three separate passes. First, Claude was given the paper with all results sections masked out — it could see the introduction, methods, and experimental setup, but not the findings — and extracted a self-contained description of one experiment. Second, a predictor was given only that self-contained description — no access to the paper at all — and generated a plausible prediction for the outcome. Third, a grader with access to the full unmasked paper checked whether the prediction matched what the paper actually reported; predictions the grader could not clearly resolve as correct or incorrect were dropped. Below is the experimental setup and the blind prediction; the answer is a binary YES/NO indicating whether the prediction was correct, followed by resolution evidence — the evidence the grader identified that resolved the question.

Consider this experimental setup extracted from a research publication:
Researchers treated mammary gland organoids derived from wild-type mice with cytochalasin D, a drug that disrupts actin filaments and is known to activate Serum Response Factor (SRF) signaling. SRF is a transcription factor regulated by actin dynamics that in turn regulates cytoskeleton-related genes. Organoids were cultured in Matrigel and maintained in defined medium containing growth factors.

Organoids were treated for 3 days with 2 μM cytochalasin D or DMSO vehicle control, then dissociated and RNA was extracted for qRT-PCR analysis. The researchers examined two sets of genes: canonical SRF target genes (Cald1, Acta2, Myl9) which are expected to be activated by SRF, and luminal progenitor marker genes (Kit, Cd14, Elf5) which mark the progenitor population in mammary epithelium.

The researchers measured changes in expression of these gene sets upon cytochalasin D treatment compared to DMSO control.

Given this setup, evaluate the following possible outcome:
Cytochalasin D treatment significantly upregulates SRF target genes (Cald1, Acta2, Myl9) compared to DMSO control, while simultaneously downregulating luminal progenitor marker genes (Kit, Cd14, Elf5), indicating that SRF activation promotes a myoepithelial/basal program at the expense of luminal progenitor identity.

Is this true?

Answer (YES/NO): NO